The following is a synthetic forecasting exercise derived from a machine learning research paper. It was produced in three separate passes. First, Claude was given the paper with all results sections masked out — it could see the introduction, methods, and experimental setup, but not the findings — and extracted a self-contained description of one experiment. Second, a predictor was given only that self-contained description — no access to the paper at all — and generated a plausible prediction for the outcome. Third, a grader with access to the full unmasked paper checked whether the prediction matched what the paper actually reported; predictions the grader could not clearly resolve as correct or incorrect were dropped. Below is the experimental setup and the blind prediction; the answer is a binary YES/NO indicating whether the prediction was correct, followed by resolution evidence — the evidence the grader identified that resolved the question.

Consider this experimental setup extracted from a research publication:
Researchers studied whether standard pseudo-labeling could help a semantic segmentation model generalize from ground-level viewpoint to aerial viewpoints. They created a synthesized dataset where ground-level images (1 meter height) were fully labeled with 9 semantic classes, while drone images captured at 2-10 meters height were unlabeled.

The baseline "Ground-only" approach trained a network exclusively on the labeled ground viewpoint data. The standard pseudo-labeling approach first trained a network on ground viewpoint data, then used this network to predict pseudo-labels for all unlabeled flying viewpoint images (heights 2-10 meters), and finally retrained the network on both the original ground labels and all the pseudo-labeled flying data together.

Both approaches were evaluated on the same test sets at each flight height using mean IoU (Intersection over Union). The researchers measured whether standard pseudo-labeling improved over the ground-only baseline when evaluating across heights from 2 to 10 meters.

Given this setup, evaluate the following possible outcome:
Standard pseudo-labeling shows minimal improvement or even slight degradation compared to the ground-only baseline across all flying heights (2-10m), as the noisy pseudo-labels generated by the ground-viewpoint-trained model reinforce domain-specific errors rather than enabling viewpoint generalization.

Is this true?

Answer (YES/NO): YES